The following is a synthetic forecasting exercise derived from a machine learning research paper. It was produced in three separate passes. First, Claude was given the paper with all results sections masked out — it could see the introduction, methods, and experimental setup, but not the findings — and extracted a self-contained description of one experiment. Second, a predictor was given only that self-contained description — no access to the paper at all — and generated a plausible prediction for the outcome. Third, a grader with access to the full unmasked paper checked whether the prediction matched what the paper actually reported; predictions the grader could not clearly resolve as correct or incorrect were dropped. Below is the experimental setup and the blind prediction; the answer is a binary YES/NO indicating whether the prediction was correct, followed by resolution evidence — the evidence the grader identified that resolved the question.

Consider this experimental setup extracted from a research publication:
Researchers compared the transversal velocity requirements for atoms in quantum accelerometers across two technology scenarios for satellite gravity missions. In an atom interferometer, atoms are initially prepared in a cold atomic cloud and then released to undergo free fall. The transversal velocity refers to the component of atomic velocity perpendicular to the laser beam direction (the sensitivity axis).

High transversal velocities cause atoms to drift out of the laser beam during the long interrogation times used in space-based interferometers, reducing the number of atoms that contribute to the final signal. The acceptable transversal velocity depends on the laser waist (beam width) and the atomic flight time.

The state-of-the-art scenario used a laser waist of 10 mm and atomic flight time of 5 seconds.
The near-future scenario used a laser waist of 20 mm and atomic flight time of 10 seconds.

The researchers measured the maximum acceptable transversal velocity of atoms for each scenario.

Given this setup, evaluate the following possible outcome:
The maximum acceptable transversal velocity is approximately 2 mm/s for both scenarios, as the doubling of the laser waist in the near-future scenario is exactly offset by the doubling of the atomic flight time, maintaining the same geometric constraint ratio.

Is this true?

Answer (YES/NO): NO